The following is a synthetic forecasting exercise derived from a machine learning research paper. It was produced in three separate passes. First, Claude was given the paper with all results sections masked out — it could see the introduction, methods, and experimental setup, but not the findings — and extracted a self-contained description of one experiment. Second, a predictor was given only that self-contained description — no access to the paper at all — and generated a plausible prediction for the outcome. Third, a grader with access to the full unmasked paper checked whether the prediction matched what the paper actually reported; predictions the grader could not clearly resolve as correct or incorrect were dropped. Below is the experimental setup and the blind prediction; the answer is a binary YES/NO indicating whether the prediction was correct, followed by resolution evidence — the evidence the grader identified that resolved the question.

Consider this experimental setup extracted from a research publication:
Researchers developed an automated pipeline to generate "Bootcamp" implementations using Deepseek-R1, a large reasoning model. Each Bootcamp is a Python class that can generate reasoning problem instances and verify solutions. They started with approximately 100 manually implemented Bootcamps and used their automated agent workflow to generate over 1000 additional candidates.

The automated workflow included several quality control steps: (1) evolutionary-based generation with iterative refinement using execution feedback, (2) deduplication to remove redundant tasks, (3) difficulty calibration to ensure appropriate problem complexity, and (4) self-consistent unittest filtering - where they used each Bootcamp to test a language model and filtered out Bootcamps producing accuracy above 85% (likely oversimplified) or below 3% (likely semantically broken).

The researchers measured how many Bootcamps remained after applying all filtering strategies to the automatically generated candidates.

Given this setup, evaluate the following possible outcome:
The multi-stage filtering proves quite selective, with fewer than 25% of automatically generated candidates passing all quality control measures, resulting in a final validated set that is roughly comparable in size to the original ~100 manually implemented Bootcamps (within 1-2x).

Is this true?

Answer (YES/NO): NO